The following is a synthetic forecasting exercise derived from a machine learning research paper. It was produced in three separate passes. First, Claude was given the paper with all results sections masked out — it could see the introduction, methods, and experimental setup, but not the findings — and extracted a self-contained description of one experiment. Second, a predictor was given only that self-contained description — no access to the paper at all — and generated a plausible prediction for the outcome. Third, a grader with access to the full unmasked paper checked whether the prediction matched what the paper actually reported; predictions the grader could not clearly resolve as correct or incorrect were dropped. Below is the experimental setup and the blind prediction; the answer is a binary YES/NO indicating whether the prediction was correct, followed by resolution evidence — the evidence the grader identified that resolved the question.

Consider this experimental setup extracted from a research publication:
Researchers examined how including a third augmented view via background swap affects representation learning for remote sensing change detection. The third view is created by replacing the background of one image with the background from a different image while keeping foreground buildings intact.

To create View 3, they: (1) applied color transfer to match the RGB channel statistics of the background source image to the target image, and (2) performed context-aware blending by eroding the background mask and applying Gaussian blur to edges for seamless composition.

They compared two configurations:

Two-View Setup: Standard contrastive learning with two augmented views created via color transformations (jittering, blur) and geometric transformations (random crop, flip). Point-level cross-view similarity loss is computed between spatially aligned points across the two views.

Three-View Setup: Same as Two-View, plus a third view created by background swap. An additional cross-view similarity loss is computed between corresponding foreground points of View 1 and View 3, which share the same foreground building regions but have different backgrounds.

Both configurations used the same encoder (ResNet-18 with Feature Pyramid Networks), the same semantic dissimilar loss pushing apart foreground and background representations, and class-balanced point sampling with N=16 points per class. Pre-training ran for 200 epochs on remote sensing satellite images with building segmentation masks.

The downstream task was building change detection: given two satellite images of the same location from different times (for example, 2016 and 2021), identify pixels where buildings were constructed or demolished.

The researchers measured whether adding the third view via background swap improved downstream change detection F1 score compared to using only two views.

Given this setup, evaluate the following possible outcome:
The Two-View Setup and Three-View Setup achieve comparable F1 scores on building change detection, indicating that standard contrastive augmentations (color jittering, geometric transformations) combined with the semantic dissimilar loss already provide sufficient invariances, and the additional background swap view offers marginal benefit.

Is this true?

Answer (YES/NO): NO